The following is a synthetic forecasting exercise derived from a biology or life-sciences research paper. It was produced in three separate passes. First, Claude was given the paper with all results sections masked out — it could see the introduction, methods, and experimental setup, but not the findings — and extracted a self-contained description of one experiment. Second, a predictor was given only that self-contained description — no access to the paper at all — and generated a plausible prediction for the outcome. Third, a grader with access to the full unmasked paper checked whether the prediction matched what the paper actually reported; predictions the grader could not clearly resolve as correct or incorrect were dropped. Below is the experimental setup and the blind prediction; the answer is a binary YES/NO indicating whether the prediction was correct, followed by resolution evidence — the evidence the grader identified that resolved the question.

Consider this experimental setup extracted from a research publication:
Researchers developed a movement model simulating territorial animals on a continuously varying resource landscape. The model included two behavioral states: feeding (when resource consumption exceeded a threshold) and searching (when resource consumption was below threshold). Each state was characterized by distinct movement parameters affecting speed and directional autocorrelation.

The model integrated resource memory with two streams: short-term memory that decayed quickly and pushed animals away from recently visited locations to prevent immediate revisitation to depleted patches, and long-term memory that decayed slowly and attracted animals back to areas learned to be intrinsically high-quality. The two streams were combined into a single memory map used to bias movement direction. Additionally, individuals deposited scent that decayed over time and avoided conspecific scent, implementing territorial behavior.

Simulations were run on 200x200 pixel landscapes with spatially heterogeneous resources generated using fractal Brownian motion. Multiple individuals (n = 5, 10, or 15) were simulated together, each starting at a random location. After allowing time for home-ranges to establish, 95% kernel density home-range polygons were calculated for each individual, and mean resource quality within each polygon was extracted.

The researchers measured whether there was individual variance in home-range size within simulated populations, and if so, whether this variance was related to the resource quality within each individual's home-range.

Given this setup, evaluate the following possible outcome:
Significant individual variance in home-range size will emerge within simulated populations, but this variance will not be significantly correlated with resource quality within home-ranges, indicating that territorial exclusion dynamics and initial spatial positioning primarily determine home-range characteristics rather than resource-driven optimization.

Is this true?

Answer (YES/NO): NO